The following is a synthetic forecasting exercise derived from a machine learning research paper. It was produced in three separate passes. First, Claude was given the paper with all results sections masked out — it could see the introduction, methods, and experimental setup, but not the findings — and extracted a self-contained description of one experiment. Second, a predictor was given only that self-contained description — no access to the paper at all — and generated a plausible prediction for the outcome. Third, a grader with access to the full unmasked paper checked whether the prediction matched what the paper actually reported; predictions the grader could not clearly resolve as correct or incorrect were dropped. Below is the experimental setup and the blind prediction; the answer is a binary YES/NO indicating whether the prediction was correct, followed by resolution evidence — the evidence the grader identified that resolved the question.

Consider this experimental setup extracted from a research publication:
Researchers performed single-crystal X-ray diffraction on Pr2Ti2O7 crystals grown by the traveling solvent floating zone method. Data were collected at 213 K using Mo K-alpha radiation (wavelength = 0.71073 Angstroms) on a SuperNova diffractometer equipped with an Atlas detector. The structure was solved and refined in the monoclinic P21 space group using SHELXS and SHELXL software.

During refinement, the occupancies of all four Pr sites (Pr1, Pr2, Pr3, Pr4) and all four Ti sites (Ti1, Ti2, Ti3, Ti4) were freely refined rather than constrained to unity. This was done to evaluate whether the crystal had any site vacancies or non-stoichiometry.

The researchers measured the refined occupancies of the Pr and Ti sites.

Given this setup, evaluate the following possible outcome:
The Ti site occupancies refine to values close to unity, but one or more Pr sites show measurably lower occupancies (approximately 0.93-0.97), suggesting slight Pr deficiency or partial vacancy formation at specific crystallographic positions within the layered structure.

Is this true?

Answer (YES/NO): NO